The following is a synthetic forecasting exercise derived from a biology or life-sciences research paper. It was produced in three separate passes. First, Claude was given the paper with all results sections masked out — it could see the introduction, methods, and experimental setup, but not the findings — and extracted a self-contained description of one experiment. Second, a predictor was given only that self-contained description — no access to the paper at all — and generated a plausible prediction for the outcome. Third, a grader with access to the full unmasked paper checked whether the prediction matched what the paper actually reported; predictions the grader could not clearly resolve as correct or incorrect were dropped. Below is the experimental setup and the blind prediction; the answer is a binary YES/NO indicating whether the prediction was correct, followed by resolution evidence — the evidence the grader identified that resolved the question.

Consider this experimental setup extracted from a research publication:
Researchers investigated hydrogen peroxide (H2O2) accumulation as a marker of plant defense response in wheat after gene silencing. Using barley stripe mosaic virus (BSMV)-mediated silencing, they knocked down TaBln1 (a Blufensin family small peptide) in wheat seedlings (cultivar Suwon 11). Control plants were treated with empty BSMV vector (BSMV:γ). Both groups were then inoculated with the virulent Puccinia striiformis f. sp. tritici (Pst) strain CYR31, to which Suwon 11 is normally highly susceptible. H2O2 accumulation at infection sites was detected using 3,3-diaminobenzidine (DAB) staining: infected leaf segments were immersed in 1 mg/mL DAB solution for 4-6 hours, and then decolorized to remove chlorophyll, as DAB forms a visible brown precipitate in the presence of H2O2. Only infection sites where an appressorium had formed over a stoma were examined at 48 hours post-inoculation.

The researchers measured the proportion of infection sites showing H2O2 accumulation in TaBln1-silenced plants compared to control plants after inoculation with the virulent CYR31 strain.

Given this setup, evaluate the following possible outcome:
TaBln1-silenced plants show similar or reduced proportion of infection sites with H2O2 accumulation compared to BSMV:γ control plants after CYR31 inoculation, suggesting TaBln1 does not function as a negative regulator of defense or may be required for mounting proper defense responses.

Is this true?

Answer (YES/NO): NO